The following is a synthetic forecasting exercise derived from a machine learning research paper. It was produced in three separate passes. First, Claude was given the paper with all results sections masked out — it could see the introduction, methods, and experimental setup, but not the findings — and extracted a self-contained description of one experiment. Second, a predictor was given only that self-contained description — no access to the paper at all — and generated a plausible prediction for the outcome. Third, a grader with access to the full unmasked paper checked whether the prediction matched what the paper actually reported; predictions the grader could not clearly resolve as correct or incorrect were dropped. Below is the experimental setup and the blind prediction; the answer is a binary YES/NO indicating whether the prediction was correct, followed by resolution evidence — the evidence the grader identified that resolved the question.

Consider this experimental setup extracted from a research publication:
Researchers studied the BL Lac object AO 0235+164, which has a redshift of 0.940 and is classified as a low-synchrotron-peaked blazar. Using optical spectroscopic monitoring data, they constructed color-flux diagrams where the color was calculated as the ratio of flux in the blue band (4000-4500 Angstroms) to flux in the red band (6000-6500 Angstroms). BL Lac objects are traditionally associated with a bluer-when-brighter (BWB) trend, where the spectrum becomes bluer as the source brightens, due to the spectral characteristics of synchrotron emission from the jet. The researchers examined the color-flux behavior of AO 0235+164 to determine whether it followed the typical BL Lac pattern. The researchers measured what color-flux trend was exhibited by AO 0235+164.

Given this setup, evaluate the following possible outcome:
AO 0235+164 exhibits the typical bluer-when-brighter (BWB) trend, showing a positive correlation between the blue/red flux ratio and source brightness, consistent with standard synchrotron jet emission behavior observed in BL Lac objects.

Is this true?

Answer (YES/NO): NO